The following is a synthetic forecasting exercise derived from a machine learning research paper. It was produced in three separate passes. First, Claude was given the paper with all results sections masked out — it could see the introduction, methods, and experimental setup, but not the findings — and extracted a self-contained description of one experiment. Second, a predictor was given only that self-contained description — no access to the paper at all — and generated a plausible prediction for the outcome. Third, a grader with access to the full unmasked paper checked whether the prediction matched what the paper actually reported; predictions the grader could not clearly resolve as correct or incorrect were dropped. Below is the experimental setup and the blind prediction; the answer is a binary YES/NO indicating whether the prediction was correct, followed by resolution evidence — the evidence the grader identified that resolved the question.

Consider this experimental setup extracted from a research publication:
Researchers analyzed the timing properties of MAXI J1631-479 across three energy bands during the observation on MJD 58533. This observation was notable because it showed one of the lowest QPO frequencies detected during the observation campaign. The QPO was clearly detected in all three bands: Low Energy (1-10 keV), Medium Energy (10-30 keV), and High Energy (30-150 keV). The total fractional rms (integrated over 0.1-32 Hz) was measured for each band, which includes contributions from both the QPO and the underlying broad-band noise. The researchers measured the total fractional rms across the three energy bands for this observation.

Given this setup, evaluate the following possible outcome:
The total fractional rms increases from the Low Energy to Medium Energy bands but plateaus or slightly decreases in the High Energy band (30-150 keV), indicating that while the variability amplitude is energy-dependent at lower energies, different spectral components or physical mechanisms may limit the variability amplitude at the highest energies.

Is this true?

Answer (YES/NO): YES